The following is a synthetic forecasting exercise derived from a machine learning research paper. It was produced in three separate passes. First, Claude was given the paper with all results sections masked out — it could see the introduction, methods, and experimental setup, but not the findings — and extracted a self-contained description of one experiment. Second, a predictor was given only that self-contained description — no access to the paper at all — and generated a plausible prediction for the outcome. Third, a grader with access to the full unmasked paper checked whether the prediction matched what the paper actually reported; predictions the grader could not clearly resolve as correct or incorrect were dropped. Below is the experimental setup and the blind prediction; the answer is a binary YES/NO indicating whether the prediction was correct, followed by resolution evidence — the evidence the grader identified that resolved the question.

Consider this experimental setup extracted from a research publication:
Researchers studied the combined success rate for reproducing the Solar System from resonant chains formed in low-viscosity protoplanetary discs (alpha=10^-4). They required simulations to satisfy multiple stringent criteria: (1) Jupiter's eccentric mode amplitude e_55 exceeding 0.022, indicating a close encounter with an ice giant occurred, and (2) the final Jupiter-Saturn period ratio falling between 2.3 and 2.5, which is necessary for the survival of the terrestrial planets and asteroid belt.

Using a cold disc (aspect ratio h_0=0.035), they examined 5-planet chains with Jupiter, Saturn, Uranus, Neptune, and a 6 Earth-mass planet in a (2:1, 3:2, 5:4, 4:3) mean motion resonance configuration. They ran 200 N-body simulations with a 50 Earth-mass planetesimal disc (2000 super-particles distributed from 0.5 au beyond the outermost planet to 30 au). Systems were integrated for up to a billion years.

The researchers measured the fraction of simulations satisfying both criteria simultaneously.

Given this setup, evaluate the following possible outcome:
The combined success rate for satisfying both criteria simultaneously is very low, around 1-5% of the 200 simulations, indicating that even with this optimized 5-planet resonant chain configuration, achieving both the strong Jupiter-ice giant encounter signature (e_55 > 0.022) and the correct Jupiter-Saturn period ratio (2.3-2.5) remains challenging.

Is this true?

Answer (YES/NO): YES